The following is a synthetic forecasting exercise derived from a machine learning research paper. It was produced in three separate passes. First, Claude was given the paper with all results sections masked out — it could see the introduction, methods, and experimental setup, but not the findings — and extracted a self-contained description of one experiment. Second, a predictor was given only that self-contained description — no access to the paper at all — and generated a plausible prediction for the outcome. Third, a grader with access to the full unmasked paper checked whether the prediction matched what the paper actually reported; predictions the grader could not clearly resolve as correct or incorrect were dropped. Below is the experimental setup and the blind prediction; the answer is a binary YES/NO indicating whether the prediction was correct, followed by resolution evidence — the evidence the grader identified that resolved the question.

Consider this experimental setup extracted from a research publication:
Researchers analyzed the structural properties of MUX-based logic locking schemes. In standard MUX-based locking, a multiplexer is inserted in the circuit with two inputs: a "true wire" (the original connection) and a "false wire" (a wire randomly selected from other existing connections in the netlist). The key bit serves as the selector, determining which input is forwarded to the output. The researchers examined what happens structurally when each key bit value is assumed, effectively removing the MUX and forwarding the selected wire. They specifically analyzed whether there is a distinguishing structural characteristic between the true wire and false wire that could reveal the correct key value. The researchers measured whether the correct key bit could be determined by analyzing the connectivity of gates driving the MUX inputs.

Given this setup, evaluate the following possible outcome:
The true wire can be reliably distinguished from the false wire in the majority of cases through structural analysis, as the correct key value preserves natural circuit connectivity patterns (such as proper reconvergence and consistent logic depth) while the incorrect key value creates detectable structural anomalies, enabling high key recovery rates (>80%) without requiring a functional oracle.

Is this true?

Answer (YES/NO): NO